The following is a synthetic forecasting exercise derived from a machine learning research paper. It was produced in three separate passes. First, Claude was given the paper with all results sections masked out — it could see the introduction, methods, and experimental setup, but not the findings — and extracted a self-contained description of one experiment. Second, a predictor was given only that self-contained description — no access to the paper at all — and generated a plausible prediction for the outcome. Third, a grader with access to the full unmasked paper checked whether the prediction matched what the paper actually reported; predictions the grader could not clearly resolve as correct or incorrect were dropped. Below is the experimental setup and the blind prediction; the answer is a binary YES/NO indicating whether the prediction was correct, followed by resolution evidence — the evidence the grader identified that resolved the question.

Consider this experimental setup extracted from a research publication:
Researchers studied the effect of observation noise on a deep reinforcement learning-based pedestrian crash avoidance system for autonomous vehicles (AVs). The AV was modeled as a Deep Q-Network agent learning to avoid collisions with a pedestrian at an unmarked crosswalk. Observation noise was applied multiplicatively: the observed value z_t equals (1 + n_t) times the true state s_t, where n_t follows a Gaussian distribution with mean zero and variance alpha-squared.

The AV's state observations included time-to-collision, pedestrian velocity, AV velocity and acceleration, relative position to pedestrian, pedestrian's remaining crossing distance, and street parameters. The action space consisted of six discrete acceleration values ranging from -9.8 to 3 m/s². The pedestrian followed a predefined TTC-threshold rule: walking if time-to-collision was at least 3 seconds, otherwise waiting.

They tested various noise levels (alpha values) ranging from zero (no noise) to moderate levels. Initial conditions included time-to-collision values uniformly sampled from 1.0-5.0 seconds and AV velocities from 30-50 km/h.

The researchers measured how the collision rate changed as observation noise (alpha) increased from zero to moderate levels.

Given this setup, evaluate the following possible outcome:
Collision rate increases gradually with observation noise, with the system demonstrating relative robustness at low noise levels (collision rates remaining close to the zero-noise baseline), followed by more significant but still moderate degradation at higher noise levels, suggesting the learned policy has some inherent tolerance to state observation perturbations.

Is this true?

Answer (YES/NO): YES